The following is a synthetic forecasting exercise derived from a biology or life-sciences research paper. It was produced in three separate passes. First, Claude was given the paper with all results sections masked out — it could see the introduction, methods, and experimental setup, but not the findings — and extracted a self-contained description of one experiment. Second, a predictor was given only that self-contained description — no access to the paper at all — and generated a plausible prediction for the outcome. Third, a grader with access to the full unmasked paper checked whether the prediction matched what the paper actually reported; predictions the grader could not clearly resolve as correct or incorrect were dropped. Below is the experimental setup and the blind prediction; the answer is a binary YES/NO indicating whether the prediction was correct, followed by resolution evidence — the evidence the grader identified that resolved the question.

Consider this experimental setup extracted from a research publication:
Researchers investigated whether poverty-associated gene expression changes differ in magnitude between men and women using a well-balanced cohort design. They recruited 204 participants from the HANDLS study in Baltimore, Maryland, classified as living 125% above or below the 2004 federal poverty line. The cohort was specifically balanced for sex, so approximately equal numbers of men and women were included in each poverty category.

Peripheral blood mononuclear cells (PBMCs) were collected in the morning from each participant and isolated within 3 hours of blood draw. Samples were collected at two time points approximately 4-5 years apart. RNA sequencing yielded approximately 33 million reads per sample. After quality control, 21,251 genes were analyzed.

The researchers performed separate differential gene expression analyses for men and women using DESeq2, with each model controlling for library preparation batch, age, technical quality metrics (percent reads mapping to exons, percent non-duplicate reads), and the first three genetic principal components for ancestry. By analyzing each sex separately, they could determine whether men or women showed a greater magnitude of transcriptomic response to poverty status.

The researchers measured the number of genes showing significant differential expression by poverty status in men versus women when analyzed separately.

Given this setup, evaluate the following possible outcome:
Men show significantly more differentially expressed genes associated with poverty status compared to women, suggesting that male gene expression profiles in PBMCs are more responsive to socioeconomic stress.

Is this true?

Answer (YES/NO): NO